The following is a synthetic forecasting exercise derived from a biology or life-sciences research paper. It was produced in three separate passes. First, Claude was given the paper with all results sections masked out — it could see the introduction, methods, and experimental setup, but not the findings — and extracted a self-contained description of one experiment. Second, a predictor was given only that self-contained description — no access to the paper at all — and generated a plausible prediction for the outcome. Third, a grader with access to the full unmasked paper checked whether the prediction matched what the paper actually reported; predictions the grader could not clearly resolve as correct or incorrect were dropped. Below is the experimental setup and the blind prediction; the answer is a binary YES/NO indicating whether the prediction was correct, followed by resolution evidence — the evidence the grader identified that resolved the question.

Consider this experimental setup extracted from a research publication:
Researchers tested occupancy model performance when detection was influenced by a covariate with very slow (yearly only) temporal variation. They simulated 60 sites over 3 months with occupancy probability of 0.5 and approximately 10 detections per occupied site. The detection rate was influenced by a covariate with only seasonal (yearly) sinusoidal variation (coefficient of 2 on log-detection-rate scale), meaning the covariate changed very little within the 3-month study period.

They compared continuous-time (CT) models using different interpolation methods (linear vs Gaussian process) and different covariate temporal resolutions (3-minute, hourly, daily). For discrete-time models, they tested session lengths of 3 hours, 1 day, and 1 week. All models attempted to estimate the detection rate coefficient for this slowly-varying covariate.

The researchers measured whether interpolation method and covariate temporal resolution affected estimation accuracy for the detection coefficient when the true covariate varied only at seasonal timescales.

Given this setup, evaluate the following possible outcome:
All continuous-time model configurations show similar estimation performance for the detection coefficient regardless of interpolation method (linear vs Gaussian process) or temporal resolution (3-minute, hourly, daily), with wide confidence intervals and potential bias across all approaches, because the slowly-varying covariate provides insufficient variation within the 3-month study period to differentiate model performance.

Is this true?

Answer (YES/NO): NO